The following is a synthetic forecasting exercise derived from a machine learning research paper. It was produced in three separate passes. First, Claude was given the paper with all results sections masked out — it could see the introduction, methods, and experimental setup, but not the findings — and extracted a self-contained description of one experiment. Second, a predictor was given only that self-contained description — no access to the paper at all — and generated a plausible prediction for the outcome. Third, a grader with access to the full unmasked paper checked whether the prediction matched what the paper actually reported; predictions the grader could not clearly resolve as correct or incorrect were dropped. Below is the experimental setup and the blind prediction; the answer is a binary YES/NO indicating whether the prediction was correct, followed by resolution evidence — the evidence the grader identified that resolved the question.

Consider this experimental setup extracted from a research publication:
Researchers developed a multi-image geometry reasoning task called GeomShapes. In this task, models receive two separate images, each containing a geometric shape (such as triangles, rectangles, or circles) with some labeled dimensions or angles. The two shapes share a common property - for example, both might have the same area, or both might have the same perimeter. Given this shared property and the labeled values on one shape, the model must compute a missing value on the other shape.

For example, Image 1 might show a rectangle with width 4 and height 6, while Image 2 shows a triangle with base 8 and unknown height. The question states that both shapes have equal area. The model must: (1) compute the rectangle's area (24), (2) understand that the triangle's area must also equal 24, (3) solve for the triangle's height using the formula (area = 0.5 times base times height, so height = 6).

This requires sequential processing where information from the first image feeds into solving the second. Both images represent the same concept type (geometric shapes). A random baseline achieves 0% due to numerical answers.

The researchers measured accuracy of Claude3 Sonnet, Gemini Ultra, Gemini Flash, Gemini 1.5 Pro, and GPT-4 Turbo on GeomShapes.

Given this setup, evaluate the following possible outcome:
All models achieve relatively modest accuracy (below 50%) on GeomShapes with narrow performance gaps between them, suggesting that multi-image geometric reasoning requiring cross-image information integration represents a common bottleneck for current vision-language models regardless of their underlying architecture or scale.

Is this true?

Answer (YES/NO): NO